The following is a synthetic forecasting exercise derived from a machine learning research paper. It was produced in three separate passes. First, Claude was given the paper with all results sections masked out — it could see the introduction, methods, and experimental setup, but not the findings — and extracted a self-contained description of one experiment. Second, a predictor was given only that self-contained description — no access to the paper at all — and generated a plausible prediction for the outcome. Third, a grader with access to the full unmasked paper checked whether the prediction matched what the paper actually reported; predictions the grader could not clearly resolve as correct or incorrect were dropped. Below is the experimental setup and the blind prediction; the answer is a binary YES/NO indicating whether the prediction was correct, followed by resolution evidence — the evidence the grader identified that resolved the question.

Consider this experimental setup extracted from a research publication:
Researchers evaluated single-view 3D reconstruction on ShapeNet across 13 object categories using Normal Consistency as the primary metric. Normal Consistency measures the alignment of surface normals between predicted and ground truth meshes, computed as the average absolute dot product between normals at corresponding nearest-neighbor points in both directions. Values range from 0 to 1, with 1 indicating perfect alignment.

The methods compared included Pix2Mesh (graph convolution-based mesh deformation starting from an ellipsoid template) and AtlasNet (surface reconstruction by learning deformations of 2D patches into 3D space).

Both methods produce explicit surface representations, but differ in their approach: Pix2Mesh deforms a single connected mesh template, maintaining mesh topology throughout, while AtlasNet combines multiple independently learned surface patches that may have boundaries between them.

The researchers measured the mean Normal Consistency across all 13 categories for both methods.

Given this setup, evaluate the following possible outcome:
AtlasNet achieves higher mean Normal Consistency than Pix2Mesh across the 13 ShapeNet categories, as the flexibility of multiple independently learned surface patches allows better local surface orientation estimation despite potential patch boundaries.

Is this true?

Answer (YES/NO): YES